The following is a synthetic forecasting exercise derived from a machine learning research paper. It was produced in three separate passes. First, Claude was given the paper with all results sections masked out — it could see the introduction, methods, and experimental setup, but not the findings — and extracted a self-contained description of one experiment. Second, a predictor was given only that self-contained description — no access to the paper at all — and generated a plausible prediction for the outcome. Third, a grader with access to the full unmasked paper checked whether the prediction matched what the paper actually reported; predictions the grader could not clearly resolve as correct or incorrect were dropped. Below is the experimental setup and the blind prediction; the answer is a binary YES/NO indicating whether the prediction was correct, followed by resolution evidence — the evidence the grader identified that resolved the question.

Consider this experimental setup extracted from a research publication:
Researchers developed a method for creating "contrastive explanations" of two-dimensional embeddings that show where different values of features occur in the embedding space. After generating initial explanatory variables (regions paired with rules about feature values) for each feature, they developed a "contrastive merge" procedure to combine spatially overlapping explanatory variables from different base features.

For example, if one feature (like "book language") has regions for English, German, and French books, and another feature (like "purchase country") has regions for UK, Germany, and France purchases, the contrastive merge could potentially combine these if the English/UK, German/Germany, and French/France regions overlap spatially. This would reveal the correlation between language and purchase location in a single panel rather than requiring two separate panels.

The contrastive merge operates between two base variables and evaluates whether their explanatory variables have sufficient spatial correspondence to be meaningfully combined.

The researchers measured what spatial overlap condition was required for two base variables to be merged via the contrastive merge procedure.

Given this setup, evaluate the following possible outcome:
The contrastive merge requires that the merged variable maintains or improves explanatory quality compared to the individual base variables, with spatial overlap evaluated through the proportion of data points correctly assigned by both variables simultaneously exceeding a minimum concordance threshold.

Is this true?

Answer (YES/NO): NO